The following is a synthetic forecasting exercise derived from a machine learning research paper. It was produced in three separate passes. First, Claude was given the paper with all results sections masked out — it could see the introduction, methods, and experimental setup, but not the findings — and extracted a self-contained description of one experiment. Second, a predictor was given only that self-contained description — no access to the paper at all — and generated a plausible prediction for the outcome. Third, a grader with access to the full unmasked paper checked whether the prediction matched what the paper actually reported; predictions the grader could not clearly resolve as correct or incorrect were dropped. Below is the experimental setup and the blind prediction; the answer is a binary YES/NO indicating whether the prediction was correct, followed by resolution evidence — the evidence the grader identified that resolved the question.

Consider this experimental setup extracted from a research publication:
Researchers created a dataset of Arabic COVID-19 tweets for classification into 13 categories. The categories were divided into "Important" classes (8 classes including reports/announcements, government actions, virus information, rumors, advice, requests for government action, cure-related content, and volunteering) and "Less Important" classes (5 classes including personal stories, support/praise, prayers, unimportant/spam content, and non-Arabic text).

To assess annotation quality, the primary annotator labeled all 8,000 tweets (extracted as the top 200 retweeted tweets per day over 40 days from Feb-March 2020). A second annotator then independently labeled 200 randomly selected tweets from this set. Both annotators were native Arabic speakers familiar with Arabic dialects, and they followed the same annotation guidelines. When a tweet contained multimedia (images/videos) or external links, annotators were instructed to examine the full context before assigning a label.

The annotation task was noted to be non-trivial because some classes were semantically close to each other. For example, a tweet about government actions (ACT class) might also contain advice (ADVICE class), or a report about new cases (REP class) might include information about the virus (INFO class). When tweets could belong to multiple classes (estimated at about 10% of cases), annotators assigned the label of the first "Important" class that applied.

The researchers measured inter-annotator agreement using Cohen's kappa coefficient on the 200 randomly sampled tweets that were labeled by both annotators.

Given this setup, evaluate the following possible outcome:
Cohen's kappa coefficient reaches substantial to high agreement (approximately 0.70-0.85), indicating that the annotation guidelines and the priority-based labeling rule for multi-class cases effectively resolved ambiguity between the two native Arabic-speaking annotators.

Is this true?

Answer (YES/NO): YES